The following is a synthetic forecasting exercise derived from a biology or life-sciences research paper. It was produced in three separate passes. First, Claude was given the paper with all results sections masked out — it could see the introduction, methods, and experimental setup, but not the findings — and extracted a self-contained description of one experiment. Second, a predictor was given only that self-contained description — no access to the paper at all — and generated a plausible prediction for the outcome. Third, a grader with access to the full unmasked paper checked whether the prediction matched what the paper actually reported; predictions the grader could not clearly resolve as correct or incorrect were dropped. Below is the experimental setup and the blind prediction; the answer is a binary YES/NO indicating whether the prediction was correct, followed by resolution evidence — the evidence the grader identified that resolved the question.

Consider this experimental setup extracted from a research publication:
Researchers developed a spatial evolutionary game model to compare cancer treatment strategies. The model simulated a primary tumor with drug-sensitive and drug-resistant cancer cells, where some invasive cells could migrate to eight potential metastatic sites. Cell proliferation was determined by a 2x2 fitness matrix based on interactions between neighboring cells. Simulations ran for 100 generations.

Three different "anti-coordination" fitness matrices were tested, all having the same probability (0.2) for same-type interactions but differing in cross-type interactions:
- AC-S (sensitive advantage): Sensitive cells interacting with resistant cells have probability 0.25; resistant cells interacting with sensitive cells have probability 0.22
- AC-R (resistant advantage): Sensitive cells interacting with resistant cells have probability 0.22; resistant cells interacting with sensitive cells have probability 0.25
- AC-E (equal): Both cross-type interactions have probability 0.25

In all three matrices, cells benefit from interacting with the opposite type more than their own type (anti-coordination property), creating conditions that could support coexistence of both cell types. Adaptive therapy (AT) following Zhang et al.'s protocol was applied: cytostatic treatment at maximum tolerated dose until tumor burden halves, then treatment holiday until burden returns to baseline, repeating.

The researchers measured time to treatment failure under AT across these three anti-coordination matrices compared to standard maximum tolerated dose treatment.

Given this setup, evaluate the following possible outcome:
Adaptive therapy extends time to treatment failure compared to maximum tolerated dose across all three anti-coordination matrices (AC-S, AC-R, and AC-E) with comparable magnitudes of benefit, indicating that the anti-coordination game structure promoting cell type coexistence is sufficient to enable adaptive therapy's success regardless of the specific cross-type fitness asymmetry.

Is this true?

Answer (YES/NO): NO